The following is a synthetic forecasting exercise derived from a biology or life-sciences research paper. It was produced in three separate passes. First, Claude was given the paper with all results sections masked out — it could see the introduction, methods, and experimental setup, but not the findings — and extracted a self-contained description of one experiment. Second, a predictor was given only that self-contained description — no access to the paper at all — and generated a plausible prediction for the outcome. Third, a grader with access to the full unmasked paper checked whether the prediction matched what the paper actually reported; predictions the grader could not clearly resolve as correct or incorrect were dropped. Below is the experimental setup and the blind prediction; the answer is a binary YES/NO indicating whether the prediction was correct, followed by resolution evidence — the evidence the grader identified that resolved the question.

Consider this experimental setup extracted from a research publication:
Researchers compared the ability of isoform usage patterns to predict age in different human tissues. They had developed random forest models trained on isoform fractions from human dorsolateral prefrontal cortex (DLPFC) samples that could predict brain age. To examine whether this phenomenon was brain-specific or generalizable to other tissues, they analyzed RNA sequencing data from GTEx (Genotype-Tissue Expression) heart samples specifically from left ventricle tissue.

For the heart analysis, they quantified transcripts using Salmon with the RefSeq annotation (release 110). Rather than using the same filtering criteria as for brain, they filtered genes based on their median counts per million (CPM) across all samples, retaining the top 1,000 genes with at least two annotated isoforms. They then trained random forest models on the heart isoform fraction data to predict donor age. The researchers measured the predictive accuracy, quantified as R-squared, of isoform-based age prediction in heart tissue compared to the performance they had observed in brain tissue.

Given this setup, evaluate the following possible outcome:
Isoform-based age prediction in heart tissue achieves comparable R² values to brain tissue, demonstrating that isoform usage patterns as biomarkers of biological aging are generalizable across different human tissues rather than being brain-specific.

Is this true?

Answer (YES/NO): NO